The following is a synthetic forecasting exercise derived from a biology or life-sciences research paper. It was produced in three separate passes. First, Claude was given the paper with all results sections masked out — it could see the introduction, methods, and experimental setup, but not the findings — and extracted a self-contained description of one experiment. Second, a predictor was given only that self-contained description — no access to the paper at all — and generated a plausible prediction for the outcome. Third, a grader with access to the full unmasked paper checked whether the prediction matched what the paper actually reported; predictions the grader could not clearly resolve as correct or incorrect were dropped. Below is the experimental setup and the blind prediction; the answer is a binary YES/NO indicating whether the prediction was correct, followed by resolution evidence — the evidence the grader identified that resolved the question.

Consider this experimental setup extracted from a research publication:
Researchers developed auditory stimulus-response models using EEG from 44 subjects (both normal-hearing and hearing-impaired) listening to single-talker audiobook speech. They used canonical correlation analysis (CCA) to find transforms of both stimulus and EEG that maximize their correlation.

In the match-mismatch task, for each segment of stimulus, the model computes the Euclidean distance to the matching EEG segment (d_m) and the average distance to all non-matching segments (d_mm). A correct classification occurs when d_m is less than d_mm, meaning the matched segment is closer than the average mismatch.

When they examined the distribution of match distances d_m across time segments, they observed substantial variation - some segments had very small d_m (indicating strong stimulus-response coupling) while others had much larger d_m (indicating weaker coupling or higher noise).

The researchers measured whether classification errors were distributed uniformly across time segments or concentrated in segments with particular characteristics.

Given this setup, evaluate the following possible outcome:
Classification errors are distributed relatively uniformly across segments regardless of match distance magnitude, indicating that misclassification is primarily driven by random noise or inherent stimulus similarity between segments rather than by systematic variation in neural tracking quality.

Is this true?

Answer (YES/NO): NO